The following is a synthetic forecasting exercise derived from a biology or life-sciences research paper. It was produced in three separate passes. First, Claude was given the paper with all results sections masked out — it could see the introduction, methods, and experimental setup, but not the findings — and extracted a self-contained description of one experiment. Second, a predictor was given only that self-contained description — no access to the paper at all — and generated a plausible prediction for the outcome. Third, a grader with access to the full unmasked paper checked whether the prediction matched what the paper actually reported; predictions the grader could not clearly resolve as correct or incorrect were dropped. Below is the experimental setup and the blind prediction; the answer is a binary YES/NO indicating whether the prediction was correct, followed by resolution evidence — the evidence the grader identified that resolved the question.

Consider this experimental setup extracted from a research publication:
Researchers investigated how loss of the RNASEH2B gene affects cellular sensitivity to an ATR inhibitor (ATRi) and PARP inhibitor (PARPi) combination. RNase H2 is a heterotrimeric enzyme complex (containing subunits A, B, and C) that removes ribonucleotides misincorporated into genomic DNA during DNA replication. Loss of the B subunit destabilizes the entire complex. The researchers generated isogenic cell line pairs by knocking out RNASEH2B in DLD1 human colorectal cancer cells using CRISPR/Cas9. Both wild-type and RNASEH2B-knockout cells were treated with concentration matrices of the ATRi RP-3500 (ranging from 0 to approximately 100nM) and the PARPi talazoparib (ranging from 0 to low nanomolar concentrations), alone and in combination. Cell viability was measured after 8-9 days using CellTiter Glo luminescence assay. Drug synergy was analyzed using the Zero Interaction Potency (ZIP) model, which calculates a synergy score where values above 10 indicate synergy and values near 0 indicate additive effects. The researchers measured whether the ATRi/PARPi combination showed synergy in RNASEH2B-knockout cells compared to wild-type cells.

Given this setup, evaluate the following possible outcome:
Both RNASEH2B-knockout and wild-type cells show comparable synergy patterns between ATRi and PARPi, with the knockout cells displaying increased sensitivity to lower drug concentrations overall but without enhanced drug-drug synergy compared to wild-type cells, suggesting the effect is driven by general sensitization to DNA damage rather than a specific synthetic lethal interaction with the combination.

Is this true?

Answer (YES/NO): NO